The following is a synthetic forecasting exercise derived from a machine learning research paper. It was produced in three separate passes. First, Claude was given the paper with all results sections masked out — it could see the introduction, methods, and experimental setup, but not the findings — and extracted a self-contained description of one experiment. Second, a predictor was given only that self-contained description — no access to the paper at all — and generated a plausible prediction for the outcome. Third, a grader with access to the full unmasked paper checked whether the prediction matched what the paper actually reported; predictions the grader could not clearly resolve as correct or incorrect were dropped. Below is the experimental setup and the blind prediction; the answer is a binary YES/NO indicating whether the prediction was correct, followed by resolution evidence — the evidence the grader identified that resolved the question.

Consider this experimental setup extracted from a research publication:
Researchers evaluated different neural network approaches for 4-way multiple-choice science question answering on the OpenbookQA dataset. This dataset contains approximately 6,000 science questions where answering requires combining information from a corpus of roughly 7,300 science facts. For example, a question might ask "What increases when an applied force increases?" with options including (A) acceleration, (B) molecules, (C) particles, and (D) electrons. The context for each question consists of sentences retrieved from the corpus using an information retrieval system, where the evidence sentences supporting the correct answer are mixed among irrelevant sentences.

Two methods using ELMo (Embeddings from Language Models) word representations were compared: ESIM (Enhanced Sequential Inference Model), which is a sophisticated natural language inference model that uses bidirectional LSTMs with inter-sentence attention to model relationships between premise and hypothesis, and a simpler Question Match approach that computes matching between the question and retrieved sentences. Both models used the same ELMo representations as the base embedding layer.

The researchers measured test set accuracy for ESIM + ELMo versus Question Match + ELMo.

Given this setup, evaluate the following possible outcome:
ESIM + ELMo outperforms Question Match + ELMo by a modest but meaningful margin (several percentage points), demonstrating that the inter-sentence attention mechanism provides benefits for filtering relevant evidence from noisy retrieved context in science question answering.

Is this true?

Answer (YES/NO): NO